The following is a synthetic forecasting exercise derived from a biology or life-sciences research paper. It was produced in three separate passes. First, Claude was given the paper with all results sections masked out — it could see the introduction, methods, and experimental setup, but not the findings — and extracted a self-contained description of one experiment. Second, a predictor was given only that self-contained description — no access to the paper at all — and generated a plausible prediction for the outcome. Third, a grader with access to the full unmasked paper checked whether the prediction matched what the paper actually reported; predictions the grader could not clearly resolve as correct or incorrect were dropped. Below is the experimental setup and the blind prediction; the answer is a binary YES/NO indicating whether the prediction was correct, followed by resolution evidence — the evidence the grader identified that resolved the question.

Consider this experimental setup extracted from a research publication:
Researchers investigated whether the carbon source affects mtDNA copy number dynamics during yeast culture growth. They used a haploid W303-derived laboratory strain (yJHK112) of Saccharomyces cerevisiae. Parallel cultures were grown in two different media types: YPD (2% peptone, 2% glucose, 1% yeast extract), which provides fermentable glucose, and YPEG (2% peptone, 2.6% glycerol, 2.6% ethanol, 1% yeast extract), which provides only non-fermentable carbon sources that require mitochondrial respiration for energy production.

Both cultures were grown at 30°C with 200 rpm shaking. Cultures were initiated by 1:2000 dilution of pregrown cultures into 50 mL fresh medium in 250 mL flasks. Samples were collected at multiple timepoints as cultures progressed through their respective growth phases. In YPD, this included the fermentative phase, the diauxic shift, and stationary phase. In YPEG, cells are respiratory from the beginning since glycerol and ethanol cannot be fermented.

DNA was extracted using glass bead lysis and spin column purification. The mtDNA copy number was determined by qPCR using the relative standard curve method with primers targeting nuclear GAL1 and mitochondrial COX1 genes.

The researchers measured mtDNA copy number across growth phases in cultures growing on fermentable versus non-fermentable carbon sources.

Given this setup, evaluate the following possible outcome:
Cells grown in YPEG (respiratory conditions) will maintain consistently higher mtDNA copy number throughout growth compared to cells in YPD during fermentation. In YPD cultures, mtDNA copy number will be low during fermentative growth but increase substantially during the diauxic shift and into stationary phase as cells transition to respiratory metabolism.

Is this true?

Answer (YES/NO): NO